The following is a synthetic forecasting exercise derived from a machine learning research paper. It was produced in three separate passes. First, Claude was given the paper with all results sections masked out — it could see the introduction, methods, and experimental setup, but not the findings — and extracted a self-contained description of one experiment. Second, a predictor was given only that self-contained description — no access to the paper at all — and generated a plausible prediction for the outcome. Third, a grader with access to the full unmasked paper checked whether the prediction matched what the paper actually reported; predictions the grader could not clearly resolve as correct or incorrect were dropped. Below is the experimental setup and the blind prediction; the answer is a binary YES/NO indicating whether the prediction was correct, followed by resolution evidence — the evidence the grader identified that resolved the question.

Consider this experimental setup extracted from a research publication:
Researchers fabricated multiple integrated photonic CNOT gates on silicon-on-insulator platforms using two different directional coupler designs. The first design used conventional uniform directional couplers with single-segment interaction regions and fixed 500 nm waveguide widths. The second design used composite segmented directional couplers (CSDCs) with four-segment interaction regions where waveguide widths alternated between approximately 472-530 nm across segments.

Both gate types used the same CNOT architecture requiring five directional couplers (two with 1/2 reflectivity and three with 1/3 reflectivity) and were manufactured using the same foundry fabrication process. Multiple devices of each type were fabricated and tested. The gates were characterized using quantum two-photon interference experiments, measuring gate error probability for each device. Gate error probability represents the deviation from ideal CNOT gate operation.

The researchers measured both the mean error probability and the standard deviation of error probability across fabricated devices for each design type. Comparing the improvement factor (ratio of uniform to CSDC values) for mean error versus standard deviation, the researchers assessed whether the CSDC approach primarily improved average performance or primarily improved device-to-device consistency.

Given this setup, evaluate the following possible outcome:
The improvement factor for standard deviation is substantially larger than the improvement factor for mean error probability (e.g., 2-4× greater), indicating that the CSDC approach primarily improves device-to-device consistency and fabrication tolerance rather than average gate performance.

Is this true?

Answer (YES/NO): YES